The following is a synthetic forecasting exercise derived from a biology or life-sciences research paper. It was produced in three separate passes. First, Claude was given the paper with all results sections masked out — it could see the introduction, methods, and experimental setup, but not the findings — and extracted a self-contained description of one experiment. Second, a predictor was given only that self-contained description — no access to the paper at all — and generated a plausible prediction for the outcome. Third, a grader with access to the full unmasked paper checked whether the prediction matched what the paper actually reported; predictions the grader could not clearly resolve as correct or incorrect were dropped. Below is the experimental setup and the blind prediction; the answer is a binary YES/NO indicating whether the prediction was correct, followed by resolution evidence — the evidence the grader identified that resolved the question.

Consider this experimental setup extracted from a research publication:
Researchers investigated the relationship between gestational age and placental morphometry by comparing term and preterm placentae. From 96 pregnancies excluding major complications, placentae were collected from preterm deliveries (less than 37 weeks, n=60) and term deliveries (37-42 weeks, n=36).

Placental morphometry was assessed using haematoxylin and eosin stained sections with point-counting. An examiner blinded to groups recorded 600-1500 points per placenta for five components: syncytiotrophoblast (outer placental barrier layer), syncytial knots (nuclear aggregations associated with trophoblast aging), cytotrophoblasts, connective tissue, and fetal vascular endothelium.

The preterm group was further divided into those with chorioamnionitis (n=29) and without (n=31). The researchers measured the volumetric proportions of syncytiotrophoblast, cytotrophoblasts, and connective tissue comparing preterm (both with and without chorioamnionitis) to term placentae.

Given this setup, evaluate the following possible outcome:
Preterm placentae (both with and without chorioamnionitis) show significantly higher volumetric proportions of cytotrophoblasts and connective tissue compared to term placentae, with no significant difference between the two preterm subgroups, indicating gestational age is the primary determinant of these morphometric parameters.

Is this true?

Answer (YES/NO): NO